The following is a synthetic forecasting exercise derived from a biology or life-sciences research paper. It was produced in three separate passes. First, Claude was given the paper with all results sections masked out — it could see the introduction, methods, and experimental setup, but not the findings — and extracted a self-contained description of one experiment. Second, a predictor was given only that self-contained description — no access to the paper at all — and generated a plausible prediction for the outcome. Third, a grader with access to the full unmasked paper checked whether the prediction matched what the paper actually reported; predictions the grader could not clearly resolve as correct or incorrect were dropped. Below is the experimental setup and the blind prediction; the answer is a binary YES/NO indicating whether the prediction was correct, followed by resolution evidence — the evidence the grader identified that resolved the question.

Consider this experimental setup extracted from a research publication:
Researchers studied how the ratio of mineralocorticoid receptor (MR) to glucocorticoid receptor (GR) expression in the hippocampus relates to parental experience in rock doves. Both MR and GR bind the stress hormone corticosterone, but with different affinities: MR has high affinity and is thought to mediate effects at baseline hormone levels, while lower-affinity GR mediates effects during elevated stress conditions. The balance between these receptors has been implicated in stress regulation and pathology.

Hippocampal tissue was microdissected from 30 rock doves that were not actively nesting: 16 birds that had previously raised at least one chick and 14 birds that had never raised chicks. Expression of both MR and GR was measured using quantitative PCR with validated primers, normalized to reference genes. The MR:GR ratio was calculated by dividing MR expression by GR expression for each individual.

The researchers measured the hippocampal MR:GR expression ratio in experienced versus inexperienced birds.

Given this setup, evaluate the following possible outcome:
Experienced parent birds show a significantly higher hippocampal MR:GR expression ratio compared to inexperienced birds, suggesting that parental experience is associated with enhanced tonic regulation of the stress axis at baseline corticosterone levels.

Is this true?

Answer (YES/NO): NO